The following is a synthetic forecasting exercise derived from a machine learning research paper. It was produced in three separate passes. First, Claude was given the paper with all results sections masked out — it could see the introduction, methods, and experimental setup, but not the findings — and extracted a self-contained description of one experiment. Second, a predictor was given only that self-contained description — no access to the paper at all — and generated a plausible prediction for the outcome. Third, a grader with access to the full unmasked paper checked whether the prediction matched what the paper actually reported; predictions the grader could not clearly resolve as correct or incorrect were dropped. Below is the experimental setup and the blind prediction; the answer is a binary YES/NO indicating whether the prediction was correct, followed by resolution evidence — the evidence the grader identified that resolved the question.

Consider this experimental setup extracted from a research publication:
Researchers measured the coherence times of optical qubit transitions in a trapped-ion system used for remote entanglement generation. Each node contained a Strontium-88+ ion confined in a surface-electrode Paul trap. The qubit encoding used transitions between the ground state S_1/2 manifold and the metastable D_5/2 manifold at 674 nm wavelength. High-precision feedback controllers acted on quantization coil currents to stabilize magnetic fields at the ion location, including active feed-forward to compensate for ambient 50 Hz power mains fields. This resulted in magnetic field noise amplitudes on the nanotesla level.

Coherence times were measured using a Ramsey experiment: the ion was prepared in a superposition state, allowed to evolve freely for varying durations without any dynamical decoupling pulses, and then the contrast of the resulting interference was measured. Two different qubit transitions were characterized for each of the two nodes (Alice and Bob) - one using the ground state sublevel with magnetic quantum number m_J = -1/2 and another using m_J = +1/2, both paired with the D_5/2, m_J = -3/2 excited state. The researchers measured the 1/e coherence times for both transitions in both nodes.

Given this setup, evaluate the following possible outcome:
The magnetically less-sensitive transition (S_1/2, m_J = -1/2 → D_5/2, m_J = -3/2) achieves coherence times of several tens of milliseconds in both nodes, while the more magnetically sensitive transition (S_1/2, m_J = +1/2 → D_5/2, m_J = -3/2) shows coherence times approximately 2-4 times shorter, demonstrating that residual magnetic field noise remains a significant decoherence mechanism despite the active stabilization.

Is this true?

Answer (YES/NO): NO